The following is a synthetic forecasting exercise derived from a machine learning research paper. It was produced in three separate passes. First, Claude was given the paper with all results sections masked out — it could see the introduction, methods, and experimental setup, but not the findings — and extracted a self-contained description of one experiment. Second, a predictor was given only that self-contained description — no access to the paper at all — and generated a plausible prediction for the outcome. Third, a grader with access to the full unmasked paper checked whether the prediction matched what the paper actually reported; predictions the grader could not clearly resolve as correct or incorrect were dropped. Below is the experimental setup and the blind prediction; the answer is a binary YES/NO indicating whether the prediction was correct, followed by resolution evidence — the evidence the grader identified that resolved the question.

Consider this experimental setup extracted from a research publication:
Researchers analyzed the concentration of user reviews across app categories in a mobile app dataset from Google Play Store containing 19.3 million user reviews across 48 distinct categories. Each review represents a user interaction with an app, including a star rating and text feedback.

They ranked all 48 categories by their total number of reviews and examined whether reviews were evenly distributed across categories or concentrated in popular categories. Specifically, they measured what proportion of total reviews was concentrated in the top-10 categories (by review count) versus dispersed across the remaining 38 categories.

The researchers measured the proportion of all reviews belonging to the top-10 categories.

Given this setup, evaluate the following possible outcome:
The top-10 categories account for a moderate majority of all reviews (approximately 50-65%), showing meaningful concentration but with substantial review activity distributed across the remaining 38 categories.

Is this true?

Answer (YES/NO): YES